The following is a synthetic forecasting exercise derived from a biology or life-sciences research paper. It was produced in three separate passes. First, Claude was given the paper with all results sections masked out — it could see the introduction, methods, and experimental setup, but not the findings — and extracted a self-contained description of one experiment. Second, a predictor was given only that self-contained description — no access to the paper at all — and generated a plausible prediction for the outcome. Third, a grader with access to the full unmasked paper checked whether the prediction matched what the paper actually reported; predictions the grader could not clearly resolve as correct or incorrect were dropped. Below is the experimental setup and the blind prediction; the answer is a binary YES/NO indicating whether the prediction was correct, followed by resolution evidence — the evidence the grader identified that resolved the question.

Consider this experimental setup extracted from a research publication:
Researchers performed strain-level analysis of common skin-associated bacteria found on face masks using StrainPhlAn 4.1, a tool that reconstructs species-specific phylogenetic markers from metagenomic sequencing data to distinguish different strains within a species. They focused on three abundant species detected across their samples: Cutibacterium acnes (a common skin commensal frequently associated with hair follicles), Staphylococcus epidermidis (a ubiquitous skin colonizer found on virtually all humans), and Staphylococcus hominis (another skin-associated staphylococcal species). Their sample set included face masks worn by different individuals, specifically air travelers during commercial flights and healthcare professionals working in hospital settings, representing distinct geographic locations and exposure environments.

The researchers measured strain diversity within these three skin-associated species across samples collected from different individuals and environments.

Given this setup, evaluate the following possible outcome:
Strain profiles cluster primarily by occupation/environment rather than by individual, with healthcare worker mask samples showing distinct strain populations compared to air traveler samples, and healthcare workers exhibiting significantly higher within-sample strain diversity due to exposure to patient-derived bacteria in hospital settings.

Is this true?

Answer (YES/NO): NO